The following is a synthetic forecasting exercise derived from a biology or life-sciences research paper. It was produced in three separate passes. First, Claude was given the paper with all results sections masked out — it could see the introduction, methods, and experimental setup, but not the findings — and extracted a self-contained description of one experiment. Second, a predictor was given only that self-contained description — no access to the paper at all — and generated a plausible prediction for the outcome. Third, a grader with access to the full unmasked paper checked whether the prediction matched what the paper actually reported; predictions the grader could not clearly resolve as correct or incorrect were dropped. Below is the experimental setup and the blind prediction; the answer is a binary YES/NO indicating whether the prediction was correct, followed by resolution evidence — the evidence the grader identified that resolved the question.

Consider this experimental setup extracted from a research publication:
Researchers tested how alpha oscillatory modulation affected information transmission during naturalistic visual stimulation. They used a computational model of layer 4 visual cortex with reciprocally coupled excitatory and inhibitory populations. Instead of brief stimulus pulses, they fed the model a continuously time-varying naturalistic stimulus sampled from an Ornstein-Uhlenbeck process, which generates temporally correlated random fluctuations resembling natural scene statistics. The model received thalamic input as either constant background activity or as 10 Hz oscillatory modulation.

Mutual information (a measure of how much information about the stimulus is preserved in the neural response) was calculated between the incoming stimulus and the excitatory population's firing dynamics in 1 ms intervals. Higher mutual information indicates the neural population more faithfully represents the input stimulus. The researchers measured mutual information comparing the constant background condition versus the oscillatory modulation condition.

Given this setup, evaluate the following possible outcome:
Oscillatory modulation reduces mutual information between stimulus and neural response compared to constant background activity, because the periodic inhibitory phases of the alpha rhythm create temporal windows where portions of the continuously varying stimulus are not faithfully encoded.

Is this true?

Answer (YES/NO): NO